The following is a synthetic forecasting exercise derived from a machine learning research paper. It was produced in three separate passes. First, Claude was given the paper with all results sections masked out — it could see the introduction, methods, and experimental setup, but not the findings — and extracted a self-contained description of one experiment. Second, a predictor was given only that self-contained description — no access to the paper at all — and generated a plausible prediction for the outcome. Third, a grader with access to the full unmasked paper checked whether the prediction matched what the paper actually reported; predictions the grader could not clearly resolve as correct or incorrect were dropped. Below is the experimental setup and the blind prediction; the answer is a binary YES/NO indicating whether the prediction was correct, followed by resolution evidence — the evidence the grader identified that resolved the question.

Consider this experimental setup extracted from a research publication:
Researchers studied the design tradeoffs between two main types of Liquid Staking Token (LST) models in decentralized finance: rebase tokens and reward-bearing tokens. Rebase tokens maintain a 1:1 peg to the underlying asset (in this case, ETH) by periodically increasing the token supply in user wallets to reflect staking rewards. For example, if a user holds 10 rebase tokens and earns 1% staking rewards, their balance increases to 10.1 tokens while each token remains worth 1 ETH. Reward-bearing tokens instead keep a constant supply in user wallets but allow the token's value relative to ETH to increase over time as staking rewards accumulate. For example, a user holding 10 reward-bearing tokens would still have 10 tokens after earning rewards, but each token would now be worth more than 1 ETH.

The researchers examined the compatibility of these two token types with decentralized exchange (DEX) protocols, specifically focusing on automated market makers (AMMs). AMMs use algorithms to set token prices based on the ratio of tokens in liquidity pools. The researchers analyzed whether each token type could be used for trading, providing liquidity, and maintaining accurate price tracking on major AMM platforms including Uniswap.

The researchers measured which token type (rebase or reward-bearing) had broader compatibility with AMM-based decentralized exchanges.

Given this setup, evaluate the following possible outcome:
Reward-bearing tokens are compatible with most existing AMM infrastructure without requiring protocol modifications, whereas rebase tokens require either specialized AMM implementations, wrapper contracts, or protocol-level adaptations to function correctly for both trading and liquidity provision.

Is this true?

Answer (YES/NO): YES